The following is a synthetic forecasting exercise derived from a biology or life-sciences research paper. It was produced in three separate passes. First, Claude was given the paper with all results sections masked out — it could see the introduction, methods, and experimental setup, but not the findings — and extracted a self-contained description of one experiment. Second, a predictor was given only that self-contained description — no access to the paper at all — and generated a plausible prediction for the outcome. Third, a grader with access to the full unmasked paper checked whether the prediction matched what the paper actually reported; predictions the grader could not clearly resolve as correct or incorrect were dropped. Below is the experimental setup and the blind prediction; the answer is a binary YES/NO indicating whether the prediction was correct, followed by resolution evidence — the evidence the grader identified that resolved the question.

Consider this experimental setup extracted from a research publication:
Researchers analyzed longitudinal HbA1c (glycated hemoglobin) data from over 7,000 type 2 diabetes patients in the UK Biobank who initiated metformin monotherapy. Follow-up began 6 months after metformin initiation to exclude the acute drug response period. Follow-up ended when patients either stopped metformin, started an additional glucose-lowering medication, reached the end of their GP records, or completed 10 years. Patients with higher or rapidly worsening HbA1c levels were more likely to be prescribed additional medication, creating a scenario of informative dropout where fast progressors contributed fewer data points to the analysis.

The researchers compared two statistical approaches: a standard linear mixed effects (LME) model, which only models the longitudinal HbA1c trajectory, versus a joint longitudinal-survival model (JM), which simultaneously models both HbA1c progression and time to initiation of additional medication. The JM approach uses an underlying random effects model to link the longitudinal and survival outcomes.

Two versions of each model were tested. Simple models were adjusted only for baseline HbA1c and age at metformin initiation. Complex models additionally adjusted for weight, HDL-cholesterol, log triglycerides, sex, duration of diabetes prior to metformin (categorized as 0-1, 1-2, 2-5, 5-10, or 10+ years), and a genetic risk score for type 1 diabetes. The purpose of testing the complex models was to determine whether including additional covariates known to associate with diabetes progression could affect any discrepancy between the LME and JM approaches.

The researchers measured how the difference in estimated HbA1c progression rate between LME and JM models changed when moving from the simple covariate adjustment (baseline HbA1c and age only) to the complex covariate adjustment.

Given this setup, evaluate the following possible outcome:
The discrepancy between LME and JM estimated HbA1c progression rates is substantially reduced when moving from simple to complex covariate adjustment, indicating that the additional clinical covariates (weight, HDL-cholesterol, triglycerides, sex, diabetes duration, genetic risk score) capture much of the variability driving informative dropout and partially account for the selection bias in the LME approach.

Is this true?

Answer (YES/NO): YES